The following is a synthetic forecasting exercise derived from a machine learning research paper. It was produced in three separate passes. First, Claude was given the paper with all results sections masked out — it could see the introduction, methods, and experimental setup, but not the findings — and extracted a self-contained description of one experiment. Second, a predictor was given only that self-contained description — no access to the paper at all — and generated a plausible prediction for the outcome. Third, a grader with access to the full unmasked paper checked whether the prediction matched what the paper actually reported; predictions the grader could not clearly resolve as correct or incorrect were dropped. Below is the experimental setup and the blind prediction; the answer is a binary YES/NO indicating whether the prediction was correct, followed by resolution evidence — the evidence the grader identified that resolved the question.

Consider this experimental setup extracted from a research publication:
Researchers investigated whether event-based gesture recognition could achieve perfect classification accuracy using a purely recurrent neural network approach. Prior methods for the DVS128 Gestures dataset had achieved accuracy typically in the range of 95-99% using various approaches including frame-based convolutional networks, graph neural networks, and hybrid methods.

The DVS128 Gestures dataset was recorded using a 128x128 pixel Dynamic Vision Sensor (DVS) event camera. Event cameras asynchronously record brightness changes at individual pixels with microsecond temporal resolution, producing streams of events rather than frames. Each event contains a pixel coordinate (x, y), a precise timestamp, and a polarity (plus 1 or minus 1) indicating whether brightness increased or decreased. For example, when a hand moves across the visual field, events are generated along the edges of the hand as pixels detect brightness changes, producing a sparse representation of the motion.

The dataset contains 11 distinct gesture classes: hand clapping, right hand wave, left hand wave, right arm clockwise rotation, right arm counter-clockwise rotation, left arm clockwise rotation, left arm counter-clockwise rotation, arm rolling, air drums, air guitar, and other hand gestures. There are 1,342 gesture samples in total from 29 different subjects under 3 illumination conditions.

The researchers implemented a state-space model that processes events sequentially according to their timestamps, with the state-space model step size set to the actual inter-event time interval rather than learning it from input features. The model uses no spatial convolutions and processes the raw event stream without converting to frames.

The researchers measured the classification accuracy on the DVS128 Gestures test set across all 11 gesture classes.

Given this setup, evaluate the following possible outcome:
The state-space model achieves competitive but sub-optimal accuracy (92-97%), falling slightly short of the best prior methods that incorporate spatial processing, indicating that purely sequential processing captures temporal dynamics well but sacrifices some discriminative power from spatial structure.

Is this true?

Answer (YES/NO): NO